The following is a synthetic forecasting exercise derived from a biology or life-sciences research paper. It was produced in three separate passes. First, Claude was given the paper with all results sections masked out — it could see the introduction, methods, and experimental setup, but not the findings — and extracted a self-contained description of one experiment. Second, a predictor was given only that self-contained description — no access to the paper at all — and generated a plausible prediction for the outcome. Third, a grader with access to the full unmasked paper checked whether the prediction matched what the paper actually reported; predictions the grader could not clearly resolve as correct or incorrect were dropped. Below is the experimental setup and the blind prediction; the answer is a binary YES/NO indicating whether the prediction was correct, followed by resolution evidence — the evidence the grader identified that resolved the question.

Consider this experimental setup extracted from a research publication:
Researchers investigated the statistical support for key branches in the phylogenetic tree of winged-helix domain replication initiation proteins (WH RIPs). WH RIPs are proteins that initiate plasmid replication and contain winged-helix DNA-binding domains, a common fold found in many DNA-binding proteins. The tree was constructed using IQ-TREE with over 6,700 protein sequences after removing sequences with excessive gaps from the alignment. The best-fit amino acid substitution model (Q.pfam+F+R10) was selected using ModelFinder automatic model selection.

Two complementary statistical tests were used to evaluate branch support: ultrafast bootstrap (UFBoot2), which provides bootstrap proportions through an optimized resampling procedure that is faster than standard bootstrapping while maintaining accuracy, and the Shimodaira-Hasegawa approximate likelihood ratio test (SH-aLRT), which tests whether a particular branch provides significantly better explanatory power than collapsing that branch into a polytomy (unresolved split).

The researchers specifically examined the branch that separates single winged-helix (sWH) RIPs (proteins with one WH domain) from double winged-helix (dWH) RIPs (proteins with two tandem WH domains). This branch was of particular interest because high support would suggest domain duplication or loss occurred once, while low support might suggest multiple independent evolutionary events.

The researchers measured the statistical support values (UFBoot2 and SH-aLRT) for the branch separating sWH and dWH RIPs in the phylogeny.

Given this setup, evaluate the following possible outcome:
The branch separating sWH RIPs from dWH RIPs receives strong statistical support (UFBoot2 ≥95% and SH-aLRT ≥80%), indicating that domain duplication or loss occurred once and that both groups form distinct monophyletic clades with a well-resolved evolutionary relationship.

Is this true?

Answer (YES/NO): NO